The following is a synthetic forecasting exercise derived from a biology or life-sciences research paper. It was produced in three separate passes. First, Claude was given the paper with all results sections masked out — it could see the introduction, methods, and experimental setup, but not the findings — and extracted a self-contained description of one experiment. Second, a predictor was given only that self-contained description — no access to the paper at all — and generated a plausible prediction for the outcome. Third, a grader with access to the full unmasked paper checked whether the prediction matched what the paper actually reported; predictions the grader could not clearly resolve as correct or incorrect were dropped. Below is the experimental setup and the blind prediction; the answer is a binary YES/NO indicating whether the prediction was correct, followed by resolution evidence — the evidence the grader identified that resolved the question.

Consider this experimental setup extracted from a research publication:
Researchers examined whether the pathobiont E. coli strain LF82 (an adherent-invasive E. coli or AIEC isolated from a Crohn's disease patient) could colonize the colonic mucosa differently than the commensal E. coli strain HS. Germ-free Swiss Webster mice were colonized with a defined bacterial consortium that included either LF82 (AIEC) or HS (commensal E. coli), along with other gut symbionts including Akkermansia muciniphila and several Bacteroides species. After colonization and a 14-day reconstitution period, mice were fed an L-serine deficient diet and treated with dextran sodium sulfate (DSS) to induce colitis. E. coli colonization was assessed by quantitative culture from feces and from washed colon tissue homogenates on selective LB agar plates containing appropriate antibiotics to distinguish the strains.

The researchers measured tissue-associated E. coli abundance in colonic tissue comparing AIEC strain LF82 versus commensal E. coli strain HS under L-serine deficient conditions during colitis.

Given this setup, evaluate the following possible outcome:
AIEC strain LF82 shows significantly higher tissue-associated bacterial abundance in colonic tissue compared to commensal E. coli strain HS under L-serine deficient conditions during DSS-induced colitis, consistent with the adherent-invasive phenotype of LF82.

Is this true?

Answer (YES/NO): YES